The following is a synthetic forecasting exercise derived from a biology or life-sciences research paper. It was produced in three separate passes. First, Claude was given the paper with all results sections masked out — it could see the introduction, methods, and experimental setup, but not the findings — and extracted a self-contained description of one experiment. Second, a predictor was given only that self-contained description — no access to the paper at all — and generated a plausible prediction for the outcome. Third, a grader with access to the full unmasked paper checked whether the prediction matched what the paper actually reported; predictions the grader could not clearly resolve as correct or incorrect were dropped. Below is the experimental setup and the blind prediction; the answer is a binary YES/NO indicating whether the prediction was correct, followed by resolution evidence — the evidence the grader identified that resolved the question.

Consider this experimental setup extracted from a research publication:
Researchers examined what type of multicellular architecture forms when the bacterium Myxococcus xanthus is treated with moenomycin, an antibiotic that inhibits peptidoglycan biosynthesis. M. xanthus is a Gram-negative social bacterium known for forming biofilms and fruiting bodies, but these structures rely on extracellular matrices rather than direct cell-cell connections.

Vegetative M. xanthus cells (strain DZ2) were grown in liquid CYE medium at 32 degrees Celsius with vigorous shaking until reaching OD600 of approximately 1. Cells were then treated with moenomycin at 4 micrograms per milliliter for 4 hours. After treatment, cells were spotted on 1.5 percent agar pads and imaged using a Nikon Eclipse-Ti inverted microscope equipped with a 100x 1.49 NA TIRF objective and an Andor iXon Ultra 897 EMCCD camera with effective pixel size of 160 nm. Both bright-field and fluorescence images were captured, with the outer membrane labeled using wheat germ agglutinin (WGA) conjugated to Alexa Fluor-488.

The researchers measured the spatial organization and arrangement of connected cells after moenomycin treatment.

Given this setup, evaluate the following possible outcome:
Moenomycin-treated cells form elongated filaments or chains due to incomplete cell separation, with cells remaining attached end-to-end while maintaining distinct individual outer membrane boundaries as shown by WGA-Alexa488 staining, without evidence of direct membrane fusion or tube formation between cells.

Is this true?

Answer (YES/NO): NO